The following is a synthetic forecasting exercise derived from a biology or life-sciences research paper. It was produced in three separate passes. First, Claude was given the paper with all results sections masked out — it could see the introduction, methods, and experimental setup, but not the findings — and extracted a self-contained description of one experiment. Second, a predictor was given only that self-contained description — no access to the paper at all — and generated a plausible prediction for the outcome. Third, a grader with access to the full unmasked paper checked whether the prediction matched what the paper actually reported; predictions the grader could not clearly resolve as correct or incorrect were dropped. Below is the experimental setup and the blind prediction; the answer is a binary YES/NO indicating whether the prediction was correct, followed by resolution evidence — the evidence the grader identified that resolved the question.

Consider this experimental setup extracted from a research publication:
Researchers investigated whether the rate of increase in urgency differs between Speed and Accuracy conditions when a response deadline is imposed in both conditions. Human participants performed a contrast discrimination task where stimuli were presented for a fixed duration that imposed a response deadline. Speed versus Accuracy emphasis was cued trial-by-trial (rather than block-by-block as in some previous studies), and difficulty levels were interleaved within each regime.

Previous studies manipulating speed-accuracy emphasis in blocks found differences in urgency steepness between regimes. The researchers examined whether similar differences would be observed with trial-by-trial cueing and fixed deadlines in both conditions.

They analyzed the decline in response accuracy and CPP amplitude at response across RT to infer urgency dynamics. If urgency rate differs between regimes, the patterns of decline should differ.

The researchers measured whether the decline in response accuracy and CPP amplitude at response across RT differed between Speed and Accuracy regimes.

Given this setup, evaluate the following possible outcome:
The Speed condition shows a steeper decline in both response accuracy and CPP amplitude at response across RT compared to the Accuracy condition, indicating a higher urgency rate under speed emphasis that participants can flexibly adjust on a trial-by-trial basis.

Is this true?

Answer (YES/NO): NO